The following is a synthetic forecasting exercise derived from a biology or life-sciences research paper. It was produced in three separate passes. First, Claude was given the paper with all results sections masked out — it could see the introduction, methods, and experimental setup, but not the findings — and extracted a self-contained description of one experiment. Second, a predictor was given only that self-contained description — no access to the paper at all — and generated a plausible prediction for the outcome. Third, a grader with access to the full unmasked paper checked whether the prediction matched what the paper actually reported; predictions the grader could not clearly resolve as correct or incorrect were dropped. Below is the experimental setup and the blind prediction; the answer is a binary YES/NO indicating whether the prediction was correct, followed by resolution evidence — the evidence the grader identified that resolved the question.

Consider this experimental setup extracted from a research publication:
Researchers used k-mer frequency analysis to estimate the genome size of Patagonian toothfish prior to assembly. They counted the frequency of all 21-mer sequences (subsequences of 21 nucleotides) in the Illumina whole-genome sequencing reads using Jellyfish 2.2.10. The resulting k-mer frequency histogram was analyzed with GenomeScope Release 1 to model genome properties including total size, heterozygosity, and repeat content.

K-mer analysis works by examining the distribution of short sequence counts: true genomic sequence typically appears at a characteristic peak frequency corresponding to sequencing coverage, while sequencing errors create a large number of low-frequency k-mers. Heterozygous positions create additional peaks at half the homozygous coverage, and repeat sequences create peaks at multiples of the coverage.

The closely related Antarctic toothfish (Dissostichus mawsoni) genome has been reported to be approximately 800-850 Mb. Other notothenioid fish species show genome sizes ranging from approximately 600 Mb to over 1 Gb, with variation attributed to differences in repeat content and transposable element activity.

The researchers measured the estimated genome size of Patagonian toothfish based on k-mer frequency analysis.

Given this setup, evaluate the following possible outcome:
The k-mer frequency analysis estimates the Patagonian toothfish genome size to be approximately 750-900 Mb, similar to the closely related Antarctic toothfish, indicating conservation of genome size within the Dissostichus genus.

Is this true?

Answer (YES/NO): YES